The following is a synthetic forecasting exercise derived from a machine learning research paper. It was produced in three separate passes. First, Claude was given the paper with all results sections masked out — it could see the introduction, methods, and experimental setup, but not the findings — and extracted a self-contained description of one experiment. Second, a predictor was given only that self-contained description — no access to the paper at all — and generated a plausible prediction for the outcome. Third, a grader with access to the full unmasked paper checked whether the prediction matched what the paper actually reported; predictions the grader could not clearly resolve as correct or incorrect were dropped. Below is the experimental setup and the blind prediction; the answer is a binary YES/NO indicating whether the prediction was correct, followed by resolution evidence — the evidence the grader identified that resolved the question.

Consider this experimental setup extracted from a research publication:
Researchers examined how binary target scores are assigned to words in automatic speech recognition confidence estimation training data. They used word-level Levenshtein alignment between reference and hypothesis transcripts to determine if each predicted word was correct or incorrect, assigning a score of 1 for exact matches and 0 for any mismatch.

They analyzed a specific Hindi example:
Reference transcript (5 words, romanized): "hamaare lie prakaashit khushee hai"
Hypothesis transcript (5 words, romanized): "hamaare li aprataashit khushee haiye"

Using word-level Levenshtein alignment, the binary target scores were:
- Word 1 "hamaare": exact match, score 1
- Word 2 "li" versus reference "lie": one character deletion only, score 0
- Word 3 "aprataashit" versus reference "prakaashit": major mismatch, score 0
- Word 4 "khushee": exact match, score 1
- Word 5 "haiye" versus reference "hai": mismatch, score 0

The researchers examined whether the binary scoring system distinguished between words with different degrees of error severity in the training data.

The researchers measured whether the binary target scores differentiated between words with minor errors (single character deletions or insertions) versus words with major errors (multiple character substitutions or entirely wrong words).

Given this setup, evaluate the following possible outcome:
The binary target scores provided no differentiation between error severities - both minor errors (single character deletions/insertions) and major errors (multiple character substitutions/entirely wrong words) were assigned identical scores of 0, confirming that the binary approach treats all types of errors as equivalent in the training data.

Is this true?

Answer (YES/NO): YES